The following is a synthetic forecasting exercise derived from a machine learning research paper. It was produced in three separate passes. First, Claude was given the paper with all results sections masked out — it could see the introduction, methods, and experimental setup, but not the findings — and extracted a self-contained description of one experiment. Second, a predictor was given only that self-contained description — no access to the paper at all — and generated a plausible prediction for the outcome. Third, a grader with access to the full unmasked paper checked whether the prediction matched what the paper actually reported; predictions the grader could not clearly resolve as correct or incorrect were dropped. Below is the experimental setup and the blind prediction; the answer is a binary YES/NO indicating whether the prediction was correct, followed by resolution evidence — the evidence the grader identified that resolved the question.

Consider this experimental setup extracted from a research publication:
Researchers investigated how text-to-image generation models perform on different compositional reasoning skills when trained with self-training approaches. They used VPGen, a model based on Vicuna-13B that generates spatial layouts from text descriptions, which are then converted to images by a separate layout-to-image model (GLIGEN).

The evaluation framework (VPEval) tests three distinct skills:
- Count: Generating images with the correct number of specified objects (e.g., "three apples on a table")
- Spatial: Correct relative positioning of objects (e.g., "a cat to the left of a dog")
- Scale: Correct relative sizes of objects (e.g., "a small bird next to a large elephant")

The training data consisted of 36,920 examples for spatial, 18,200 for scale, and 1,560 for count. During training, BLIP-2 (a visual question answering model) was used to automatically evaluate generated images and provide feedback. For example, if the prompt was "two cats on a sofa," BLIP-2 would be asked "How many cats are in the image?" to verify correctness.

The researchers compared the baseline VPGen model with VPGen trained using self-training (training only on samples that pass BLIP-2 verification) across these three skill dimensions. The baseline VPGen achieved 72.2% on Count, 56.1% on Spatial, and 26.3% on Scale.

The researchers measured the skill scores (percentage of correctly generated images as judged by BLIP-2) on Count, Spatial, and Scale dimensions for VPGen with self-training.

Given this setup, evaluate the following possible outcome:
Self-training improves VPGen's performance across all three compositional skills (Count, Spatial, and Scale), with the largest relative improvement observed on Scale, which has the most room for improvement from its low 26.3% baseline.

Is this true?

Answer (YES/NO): NO